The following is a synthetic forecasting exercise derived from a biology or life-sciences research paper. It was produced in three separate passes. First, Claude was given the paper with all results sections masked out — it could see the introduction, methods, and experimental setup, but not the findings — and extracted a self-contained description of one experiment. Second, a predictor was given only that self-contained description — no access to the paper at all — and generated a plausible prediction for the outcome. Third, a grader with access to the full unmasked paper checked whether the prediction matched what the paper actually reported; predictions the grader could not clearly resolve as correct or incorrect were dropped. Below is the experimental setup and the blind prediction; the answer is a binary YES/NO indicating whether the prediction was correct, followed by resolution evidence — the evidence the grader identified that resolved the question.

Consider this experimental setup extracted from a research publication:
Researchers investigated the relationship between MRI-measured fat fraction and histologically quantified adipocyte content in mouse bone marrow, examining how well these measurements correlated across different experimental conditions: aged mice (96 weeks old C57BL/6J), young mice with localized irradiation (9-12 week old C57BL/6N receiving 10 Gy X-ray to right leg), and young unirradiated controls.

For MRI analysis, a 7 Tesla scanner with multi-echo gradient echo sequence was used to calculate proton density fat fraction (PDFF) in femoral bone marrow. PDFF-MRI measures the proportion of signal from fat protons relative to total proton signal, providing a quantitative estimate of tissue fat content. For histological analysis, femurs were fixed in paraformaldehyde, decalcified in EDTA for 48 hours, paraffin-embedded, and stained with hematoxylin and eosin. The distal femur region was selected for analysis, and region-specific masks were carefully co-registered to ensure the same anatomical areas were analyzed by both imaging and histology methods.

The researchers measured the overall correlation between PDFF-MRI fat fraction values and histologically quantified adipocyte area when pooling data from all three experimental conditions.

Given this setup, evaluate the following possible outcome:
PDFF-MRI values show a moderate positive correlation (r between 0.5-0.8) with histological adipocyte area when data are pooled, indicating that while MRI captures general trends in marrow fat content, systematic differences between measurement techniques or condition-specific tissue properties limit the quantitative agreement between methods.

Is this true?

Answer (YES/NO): NO